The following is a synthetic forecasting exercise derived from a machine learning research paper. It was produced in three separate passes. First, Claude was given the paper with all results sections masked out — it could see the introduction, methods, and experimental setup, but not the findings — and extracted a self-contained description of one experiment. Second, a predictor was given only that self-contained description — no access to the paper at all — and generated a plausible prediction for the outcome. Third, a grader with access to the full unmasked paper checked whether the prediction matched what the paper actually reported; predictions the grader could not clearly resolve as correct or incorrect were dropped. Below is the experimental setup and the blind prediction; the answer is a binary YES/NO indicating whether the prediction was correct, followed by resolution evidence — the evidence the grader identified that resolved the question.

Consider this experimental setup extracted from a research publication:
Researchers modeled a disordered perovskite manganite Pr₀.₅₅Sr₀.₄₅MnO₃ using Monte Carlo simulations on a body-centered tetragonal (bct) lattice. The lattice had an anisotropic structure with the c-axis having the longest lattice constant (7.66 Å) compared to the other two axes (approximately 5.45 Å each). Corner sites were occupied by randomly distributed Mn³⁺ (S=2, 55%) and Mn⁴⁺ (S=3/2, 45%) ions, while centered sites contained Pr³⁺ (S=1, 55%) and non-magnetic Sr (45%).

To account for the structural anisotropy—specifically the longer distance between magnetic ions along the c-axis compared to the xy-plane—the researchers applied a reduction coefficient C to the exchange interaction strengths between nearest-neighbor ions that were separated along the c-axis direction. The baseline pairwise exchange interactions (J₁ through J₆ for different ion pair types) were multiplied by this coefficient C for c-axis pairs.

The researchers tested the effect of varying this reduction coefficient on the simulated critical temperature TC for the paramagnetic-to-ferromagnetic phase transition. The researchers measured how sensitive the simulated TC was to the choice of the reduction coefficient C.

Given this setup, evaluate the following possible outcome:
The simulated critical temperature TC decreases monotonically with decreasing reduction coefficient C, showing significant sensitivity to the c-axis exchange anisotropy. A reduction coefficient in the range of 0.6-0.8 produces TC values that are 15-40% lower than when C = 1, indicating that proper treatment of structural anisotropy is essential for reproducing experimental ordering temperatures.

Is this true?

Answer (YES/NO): NO